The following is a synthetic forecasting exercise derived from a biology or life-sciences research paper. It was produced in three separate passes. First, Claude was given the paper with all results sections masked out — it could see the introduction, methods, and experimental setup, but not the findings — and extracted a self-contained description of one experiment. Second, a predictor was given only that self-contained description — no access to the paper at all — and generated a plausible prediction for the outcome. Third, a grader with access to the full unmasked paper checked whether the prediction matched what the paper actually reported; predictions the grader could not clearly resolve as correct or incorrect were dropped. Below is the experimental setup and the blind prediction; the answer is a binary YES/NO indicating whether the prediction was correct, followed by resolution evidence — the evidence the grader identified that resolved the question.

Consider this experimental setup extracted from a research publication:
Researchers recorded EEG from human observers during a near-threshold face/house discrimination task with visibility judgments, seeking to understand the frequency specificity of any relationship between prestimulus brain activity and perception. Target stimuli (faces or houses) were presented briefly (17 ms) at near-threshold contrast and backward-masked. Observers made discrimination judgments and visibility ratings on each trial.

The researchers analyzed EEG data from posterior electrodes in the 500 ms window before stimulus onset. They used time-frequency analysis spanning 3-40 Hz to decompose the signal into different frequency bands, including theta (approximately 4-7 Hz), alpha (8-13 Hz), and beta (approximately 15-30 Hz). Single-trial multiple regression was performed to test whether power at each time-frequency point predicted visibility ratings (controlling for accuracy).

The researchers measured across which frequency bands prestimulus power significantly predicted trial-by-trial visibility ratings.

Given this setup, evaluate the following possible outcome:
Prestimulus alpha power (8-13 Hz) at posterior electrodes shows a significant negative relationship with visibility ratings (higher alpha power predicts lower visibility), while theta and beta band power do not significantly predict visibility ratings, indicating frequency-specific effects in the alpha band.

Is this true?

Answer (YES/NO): YES